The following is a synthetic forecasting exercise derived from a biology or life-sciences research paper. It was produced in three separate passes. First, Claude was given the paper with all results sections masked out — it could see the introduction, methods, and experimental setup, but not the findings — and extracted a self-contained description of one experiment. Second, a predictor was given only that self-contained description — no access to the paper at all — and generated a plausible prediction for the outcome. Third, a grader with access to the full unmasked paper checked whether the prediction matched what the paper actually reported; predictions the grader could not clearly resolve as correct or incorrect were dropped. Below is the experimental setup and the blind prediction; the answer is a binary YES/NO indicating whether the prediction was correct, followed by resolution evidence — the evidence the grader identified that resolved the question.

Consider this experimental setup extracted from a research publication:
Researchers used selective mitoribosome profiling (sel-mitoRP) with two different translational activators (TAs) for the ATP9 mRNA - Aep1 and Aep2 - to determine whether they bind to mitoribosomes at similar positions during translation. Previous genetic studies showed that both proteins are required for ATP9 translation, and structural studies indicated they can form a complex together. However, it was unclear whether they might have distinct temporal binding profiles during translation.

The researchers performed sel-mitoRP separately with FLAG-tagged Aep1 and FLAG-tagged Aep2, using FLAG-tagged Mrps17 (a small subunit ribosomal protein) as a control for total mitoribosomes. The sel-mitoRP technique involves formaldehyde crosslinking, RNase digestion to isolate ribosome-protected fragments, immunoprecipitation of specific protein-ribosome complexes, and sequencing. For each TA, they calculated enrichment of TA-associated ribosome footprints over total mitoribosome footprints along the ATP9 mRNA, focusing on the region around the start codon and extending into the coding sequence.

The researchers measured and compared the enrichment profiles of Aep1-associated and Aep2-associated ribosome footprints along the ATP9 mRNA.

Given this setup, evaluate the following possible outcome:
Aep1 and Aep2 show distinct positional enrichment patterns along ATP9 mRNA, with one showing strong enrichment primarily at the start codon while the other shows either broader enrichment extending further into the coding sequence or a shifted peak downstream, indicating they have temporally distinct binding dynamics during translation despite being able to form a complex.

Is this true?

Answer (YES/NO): NO